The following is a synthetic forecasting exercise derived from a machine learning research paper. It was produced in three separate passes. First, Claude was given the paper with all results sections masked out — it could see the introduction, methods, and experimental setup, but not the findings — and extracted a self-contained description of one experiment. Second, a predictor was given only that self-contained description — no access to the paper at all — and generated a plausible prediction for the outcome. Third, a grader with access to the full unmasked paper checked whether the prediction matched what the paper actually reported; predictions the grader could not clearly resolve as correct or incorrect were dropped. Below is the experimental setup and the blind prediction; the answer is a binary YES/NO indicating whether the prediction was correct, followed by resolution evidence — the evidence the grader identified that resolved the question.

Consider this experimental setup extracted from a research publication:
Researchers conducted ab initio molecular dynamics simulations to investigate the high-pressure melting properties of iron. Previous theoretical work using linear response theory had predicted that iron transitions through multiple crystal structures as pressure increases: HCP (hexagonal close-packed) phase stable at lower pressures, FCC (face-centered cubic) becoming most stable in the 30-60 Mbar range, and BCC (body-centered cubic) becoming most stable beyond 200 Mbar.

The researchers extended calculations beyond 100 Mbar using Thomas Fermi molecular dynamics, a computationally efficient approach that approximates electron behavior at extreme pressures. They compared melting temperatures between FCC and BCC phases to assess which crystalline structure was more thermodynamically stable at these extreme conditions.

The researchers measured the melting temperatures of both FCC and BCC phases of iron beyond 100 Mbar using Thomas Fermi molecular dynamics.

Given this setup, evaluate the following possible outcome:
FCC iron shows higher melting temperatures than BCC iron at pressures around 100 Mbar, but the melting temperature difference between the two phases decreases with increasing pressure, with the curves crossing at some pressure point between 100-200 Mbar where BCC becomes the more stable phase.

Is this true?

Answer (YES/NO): NO